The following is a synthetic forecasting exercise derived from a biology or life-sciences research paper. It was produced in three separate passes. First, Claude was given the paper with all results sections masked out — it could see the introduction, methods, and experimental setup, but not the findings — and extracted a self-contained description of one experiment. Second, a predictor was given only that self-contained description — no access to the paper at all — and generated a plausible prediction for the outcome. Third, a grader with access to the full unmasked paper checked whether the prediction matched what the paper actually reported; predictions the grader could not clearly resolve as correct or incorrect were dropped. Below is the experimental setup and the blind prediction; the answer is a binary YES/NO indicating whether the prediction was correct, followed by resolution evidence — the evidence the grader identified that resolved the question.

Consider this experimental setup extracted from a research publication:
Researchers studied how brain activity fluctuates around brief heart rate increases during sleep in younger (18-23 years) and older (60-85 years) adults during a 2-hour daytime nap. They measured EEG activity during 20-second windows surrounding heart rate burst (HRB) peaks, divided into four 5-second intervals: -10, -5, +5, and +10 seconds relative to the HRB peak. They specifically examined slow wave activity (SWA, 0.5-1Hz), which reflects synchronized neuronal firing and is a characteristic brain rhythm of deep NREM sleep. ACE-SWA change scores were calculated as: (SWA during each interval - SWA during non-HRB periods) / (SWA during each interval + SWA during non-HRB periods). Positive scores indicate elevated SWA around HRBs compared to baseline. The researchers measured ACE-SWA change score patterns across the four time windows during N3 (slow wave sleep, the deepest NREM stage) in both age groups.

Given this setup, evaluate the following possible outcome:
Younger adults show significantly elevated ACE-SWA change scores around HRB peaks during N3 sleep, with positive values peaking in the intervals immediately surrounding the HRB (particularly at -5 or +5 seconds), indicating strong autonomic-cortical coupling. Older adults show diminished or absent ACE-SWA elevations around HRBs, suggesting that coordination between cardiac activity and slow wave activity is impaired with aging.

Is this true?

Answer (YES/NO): YES